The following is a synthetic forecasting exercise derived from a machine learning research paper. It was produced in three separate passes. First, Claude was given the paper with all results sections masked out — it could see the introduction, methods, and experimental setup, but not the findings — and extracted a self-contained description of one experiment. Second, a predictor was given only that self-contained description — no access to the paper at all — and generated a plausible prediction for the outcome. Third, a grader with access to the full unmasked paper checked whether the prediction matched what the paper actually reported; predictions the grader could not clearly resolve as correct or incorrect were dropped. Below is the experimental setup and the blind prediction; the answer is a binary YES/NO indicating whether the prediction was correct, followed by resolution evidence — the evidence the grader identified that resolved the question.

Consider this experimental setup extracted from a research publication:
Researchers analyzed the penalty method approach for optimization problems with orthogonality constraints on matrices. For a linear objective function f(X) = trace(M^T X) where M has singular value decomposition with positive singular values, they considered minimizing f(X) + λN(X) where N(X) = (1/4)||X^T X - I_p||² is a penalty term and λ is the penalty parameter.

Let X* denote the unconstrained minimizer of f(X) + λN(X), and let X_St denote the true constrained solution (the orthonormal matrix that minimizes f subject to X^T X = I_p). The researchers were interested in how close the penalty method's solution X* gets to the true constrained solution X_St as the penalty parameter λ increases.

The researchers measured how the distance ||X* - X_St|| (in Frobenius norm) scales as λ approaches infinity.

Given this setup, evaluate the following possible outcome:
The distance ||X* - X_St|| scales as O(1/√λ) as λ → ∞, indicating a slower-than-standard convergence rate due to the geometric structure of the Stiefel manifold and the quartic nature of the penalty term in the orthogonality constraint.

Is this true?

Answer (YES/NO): NO